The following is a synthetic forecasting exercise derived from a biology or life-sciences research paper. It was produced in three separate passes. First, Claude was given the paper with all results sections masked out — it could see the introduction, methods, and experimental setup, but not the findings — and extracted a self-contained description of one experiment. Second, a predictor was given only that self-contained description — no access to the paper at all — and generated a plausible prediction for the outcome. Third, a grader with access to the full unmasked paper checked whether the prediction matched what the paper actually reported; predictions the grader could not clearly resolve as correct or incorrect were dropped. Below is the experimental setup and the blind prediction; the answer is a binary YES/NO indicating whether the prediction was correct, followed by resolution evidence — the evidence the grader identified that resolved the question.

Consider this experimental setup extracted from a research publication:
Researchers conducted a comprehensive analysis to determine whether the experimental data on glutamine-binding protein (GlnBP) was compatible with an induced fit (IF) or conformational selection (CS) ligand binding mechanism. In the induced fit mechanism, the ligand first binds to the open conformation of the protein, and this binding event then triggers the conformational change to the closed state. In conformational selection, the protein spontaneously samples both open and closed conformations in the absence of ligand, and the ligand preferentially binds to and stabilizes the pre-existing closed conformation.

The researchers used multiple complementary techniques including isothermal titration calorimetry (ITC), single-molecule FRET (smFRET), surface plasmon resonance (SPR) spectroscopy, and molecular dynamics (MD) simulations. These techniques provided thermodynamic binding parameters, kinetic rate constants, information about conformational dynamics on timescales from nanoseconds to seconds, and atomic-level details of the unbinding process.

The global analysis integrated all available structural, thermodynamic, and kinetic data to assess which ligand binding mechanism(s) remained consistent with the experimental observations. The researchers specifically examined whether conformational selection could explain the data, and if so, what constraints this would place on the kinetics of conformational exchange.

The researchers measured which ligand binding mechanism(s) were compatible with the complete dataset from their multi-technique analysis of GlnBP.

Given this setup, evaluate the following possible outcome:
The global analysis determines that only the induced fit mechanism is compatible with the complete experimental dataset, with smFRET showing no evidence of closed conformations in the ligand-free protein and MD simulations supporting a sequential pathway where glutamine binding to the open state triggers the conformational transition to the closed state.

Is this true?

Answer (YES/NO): NO